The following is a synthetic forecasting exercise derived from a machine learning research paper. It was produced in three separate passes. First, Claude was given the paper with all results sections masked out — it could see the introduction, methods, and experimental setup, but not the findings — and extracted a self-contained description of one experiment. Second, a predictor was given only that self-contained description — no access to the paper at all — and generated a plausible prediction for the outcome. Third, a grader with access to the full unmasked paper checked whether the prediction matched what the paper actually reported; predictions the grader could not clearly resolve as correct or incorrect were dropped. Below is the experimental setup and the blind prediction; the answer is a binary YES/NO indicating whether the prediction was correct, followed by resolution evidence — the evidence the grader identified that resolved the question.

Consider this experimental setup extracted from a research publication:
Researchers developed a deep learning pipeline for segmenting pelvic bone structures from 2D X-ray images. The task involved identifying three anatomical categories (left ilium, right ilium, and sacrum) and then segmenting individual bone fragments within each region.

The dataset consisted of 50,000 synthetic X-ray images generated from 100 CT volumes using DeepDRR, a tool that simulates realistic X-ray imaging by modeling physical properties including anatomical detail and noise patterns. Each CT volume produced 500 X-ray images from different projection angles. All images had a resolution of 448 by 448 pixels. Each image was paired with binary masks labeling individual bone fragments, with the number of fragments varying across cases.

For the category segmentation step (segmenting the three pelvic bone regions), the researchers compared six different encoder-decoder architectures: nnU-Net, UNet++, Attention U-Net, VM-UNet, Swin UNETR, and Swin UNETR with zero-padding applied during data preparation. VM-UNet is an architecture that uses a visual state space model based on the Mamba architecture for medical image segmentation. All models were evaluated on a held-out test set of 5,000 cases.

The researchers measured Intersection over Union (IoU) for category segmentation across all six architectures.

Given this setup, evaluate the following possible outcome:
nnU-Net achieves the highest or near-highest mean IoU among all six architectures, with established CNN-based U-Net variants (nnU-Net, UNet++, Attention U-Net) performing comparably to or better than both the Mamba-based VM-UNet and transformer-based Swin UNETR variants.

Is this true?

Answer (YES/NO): NO